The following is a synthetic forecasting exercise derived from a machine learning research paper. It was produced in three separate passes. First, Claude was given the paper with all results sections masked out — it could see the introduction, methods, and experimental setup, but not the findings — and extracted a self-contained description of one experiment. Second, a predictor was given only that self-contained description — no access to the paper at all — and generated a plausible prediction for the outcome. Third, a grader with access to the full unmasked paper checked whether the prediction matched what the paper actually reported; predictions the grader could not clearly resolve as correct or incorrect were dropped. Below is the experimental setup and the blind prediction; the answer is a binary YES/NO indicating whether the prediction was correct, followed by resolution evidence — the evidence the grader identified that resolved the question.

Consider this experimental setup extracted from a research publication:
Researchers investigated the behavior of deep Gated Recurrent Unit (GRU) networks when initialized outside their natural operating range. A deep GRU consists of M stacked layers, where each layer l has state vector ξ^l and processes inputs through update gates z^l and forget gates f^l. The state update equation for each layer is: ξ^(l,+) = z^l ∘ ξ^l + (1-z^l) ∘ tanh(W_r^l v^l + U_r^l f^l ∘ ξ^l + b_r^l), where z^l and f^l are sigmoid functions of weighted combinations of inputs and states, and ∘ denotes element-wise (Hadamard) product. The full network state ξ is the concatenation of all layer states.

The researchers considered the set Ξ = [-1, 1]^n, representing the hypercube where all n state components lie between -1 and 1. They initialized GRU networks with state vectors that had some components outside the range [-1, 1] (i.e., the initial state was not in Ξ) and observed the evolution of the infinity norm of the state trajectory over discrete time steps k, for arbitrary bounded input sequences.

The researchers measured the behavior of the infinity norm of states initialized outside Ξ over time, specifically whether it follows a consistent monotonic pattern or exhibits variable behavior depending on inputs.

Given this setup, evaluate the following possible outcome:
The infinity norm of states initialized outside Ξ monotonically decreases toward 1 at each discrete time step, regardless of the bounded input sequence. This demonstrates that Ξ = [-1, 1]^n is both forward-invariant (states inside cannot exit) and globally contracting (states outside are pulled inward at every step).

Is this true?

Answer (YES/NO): YES